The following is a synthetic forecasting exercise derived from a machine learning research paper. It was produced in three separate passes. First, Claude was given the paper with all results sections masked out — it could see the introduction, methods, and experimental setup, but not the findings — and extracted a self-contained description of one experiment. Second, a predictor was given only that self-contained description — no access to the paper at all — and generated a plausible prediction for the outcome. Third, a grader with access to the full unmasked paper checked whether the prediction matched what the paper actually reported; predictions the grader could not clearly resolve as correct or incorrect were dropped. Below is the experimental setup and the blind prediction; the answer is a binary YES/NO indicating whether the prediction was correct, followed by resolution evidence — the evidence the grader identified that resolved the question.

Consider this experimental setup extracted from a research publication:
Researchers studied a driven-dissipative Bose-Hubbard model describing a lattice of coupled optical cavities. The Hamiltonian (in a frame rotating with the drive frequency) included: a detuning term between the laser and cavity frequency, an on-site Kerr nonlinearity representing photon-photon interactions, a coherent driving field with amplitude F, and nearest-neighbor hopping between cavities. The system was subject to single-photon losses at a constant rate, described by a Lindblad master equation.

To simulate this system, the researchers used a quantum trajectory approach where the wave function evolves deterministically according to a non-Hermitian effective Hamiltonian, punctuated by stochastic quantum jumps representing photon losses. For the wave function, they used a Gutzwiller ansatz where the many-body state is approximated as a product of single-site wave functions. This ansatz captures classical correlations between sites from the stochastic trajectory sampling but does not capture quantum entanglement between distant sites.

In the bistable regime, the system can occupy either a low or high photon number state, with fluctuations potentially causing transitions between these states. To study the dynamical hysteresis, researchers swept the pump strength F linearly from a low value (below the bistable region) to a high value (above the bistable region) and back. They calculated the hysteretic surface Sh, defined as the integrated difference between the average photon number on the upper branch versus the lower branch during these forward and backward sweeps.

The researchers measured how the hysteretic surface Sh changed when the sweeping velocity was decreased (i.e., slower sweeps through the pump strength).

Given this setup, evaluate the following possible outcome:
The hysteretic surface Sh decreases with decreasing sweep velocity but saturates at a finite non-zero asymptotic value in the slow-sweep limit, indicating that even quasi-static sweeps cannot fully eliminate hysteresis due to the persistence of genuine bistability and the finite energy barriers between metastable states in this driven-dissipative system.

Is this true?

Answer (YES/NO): NO